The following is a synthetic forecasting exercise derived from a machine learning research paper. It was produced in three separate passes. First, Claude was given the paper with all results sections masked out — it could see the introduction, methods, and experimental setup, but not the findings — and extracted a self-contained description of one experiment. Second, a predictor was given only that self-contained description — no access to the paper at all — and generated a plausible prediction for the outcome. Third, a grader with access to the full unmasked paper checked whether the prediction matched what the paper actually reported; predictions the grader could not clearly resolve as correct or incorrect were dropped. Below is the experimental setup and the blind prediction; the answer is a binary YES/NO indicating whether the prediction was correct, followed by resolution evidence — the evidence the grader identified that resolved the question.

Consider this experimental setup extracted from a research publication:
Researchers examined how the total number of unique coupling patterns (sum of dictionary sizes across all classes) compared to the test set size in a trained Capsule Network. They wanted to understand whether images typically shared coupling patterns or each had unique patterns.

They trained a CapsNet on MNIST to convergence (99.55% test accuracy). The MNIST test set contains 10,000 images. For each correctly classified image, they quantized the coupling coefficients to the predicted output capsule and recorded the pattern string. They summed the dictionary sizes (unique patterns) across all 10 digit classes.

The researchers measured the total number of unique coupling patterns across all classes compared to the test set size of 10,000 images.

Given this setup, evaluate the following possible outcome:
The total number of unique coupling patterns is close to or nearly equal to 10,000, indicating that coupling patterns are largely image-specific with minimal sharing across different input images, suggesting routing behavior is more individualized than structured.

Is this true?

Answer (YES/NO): YES